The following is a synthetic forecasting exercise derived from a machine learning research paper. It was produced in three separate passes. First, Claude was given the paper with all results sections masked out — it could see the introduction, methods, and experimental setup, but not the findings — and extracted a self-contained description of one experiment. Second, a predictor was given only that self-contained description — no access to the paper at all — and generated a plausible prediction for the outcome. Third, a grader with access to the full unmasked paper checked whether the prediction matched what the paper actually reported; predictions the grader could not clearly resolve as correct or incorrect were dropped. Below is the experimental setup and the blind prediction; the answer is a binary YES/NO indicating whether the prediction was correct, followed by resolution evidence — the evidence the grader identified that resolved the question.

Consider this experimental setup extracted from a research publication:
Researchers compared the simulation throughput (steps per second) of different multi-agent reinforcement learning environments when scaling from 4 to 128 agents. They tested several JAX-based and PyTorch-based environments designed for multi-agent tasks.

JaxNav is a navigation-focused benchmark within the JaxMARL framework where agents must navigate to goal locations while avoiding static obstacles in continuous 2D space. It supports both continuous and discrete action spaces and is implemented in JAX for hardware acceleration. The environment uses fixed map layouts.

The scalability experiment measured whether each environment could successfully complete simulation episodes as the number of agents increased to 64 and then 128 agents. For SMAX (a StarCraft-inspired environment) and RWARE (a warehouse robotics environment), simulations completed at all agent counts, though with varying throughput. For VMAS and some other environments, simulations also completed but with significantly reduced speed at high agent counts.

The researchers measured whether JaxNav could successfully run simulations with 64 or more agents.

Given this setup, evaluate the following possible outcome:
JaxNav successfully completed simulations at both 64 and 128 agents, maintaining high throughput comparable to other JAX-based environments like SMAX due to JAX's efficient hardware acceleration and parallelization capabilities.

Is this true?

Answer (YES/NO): NO